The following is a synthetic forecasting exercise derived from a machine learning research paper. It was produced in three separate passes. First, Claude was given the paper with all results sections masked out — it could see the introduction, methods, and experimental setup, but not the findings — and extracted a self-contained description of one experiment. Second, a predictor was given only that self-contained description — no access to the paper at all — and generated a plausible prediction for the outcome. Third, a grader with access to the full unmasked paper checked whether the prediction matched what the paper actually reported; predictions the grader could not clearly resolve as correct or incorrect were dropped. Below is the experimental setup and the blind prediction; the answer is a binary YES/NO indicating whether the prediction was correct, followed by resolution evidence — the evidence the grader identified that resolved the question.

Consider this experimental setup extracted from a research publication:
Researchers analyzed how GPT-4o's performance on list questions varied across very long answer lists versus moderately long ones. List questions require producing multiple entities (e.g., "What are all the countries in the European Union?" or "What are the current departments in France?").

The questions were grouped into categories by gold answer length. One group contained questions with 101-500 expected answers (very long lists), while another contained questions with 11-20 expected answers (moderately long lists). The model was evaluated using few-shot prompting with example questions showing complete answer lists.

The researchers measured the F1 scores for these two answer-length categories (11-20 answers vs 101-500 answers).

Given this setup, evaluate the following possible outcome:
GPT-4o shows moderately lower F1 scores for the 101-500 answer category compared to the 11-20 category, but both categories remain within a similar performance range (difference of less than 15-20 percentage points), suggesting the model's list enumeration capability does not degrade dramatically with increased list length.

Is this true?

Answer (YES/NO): NO